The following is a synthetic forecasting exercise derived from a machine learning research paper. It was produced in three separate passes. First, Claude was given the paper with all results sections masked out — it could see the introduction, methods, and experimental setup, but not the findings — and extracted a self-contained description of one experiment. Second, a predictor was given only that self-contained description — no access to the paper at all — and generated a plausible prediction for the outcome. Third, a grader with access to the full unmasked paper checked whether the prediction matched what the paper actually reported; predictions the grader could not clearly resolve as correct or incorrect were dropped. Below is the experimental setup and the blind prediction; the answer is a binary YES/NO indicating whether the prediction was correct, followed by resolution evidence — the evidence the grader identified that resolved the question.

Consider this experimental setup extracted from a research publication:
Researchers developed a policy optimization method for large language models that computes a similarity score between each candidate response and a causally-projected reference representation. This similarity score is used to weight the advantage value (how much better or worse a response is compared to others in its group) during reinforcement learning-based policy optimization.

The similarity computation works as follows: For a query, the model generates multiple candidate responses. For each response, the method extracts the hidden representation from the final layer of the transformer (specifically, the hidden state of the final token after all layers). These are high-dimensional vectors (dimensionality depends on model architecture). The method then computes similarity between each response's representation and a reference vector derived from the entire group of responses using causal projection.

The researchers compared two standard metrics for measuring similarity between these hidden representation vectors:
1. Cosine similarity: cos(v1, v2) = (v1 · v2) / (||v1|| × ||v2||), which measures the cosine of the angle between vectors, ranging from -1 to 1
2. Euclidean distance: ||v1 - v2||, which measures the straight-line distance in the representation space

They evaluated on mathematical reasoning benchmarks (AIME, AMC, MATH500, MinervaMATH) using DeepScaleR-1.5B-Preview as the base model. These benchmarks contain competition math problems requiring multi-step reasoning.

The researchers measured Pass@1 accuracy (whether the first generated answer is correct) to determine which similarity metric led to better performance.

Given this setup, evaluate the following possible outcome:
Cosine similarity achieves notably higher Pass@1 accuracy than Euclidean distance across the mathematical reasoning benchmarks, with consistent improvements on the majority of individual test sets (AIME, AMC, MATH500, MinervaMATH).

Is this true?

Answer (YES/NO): NO